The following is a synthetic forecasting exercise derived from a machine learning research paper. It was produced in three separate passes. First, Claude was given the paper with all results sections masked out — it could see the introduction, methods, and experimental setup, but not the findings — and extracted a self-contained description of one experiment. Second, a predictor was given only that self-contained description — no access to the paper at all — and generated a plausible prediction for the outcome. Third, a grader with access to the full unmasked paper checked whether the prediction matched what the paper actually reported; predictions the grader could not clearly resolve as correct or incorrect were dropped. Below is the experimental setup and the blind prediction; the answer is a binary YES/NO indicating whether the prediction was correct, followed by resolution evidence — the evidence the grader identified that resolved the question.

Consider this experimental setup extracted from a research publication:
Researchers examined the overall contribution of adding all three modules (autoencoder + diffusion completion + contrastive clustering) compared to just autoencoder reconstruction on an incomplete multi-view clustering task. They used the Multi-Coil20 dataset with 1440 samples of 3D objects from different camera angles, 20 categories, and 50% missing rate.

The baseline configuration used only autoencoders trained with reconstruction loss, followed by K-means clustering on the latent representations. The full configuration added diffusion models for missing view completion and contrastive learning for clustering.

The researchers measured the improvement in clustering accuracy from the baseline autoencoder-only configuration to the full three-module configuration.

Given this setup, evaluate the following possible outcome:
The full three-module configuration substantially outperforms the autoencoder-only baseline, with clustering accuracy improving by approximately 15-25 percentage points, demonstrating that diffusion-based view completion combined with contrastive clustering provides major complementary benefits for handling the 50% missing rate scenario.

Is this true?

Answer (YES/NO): NO